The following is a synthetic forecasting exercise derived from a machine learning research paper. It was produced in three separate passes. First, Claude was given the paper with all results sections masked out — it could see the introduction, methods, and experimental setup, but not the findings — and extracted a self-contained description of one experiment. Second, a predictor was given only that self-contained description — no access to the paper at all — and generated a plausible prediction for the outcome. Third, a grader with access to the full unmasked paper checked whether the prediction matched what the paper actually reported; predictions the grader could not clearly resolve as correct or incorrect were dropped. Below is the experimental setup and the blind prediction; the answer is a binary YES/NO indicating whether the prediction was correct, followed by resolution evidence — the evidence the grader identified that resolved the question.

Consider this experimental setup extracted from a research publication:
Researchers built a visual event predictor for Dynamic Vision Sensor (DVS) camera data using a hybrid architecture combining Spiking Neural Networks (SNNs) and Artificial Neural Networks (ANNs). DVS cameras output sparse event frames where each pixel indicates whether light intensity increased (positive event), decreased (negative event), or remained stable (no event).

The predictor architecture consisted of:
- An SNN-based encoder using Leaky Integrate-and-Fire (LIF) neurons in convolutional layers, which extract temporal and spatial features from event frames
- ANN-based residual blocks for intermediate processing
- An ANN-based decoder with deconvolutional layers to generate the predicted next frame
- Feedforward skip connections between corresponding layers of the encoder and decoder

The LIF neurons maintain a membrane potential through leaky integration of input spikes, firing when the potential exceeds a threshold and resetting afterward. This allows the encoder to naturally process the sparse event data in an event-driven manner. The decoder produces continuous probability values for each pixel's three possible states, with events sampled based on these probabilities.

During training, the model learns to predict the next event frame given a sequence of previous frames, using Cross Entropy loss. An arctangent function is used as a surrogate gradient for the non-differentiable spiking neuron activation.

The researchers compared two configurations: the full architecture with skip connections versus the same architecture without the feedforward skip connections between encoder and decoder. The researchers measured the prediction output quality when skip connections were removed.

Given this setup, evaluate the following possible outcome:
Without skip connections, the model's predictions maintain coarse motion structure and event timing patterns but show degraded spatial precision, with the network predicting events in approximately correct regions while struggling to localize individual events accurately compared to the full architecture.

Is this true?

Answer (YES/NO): NO